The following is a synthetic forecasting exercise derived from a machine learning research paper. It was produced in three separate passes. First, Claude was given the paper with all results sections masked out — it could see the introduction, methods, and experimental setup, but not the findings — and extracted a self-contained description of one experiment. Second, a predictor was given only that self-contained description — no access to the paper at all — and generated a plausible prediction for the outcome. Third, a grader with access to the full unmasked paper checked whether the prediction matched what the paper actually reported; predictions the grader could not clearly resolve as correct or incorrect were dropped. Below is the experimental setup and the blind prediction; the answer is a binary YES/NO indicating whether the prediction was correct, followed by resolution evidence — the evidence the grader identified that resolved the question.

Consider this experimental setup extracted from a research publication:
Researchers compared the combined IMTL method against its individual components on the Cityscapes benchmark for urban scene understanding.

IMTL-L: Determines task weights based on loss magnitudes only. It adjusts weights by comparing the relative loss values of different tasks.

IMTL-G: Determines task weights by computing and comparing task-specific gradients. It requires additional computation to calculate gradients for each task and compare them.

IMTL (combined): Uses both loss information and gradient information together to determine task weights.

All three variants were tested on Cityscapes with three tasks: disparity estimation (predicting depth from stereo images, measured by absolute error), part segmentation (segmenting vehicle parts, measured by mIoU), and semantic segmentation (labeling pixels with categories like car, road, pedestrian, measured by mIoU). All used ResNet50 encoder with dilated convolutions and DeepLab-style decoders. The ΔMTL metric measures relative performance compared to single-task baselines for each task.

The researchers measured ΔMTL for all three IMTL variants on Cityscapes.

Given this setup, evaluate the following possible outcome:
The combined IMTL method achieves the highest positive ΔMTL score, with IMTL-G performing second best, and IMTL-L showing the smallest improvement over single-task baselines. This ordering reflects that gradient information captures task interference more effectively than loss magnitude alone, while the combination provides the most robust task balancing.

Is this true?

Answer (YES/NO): YES